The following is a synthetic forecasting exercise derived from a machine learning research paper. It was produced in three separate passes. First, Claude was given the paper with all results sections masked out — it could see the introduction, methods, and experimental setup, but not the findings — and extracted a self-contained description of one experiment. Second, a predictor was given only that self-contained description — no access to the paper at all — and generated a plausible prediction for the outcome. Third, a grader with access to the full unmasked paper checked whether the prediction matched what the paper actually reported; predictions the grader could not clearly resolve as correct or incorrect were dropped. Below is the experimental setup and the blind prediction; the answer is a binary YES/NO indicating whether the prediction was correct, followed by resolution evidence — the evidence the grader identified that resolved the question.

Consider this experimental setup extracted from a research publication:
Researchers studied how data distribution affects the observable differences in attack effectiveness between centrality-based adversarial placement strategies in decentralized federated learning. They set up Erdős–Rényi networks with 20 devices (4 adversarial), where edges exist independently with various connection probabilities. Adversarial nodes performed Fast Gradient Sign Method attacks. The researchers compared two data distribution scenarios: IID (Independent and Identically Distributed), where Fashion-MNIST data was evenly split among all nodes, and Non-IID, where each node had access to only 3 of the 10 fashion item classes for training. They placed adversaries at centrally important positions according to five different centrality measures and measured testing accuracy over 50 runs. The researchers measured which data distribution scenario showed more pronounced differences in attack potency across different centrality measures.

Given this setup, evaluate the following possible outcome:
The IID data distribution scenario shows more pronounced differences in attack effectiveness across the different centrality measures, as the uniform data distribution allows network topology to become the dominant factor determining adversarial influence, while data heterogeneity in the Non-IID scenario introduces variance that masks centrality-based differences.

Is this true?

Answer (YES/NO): NO